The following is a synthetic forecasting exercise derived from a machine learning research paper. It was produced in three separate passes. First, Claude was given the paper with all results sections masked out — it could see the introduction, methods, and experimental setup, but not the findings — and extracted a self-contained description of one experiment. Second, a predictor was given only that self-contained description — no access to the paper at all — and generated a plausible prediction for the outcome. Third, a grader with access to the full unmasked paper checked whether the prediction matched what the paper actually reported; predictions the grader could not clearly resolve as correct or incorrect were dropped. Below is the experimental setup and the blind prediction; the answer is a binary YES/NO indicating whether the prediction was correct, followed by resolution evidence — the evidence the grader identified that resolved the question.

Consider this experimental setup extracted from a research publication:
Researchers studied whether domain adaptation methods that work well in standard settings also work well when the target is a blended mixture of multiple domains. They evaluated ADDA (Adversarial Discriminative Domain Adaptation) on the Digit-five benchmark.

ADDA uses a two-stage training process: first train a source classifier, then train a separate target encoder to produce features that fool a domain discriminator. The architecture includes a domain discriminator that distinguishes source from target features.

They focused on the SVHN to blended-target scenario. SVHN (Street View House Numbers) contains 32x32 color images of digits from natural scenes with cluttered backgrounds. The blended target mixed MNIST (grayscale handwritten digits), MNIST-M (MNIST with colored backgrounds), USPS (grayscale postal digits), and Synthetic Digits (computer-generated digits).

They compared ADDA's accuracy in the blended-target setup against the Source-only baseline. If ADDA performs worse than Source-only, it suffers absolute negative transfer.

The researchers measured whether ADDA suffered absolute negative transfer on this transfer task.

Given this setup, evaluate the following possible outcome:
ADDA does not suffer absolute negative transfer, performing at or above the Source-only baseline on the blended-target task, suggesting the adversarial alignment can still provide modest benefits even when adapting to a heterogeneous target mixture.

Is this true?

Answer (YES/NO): NO